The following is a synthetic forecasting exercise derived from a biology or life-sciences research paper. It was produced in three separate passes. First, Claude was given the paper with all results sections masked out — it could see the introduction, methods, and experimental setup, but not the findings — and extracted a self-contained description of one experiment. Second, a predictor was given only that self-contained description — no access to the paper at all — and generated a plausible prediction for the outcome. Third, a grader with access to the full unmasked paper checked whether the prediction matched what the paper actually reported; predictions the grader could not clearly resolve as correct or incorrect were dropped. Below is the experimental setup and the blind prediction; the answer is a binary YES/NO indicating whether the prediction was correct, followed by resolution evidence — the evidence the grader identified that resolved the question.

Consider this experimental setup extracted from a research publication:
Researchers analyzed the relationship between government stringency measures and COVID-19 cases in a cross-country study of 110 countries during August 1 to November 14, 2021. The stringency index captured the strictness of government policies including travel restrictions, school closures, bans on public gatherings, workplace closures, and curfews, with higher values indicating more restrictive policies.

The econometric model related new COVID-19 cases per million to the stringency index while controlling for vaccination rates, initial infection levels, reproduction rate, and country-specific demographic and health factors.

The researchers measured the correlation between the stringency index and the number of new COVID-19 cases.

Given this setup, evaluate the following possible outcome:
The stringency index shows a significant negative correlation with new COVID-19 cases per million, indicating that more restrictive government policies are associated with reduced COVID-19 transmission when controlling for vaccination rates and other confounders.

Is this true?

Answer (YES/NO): NO